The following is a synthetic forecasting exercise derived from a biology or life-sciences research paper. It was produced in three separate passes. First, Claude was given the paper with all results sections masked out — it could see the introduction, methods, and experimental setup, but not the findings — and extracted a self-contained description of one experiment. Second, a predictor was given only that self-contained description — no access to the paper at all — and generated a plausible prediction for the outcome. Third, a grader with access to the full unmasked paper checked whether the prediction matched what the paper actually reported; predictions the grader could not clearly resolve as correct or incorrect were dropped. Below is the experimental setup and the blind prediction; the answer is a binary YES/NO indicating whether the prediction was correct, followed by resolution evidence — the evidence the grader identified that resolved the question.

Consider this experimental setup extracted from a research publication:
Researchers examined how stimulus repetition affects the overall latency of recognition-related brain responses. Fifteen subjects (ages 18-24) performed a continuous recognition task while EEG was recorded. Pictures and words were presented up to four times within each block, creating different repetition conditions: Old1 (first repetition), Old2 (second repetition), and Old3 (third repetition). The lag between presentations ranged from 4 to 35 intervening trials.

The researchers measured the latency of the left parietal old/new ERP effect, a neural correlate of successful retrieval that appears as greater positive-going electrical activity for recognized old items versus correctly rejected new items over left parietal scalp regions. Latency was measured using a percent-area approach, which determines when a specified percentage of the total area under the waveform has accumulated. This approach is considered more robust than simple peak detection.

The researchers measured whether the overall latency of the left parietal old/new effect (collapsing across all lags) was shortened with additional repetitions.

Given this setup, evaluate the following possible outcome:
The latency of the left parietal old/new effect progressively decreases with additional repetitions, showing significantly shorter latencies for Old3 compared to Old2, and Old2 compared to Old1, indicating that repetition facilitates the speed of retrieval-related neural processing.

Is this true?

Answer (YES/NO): NO